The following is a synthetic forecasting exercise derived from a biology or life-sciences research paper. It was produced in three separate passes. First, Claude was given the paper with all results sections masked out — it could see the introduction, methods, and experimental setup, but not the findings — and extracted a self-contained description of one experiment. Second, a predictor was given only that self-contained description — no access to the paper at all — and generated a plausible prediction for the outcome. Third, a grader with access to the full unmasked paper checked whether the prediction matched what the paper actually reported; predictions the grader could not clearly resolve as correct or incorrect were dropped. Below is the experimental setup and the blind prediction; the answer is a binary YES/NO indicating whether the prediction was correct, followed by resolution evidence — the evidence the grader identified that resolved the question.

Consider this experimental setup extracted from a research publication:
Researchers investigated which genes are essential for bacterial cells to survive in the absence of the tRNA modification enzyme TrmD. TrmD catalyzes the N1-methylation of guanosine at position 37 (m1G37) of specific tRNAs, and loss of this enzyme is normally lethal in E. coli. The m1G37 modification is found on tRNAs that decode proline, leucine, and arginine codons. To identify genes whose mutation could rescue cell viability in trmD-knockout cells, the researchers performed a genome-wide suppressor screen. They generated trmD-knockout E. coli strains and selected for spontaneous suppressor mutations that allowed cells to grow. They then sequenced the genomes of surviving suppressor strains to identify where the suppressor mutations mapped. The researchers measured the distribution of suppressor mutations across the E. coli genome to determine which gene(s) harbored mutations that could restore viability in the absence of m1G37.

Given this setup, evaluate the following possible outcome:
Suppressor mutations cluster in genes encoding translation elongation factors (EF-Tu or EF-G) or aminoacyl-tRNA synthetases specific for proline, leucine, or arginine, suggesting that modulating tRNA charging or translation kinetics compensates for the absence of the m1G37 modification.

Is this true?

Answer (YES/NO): NO